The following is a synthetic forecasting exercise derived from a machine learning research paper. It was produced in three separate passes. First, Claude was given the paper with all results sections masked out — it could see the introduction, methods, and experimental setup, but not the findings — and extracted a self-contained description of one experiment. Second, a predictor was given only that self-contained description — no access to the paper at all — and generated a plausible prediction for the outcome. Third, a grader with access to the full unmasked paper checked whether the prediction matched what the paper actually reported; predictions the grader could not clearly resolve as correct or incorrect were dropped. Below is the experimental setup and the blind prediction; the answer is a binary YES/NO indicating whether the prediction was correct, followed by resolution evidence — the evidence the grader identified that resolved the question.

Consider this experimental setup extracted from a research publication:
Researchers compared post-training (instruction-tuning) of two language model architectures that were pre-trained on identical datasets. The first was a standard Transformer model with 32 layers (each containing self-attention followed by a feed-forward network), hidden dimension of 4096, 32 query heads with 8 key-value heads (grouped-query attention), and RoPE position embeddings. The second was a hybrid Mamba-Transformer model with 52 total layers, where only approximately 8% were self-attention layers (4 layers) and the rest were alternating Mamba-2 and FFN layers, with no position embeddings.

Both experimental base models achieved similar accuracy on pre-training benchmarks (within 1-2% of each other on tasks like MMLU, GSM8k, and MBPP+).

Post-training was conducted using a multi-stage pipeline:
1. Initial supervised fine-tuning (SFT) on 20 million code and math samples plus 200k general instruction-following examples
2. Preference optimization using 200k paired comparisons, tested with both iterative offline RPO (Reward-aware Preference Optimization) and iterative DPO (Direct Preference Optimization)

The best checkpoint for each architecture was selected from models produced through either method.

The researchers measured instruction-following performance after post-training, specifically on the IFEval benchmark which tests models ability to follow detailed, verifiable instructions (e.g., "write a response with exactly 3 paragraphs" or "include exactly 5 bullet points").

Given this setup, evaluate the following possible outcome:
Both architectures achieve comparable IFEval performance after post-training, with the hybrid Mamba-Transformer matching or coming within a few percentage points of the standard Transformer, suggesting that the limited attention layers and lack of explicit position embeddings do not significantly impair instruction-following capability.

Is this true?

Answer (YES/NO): YES